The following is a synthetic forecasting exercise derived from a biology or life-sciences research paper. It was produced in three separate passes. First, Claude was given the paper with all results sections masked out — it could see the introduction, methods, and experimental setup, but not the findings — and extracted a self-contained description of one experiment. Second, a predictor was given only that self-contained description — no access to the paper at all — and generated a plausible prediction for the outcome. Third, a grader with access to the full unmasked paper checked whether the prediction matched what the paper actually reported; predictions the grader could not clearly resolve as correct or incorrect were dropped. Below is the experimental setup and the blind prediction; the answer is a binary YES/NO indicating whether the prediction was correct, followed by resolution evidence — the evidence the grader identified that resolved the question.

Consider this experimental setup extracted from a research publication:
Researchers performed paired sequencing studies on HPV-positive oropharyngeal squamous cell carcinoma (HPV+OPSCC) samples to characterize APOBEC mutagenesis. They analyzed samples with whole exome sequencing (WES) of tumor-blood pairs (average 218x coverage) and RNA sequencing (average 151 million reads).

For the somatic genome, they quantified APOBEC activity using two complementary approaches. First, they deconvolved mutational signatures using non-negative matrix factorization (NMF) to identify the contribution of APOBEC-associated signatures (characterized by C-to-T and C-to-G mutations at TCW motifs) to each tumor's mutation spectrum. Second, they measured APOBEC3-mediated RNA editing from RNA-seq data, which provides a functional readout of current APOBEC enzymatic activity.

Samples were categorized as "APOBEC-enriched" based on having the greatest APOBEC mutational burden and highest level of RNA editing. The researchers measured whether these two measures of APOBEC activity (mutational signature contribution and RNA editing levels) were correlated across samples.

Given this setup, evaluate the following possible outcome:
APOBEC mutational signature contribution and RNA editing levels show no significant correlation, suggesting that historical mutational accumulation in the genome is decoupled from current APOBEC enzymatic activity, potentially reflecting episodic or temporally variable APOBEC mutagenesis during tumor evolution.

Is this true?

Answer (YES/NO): NO